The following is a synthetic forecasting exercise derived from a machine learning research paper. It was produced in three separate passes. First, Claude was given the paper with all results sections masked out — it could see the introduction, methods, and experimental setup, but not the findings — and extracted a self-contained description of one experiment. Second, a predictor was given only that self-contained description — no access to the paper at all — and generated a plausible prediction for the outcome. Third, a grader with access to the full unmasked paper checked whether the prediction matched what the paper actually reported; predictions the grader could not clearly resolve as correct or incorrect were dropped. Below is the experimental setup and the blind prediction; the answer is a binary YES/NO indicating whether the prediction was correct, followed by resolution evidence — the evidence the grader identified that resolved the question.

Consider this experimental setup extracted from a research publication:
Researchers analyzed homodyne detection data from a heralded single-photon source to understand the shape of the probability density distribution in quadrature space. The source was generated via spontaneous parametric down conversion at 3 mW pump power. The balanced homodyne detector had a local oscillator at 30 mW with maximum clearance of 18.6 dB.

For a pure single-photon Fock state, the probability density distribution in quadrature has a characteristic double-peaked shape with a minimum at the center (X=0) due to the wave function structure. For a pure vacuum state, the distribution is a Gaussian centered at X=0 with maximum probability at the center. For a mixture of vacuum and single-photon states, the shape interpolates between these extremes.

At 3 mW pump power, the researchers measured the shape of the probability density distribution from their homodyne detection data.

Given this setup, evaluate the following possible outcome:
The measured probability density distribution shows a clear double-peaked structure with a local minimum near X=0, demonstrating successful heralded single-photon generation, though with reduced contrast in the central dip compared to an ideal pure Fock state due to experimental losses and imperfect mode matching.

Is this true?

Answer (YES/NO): YES